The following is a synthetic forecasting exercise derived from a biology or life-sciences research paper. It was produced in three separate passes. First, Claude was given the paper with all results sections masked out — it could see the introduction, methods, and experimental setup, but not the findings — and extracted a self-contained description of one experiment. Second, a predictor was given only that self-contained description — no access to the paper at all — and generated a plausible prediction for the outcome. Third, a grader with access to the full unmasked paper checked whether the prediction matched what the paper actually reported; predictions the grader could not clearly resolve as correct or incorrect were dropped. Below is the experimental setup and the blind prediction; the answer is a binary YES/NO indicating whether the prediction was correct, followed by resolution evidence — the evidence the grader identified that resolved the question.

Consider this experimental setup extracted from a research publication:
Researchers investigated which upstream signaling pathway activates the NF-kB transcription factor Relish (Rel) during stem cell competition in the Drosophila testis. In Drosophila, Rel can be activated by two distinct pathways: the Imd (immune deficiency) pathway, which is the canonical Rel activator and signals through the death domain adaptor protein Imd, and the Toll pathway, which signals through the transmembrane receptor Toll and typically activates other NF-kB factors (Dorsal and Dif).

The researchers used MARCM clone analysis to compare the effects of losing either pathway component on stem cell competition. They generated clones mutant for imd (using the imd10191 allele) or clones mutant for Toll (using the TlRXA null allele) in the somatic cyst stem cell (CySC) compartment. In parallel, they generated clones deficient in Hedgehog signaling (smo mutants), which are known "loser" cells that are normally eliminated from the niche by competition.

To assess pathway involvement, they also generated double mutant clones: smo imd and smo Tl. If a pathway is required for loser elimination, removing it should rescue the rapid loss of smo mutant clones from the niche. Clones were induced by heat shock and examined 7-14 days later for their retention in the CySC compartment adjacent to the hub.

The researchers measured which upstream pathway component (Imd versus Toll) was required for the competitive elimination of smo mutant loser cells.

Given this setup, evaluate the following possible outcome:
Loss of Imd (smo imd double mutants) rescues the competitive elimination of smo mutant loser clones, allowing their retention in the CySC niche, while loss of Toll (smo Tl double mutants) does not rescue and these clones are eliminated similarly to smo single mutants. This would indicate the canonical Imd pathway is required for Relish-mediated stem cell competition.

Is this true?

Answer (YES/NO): NO